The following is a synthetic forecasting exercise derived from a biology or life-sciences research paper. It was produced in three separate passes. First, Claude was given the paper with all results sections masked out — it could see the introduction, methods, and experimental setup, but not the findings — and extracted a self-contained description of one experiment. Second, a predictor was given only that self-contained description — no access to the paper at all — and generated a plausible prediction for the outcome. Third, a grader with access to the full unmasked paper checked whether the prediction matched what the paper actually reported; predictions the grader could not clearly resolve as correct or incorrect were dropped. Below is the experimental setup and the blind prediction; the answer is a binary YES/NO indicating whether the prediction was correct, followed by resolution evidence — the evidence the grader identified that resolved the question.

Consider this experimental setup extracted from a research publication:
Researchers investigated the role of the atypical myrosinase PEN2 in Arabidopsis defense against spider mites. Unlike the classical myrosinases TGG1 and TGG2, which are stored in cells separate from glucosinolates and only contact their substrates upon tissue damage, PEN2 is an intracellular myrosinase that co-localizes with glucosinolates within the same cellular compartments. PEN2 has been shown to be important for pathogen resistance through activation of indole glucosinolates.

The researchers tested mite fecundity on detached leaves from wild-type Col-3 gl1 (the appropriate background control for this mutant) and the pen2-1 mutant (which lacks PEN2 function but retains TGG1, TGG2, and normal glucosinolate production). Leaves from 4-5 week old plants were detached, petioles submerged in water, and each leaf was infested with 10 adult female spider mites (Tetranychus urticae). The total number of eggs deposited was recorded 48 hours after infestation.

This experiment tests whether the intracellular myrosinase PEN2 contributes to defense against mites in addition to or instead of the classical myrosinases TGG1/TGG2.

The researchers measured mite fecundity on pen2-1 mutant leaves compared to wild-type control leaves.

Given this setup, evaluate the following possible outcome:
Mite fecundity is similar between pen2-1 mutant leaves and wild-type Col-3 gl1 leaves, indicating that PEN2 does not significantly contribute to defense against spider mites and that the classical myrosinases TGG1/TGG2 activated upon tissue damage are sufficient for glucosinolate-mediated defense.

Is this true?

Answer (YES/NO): YES